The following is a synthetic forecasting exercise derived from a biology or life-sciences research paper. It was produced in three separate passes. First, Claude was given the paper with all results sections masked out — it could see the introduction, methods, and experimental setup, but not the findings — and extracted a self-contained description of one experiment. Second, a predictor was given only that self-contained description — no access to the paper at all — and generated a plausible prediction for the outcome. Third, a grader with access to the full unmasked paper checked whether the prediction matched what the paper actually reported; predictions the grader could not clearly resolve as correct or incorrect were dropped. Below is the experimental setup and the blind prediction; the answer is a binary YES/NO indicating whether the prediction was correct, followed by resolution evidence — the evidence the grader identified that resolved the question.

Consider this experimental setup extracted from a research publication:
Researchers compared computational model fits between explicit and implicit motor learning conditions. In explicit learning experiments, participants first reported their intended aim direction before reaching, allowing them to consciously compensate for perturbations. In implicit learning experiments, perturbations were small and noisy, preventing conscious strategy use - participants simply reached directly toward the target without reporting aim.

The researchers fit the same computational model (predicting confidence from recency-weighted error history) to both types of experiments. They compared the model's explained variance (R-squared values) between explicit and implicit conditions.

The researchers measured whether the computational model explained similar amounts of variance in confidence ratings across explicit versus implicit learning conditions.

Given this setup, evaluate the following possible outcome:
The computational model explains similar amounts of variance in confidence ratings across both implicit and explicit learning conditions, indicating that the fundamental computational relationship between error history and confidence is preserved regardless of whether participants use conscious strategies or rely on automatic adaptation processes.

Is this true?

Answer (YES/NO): NO